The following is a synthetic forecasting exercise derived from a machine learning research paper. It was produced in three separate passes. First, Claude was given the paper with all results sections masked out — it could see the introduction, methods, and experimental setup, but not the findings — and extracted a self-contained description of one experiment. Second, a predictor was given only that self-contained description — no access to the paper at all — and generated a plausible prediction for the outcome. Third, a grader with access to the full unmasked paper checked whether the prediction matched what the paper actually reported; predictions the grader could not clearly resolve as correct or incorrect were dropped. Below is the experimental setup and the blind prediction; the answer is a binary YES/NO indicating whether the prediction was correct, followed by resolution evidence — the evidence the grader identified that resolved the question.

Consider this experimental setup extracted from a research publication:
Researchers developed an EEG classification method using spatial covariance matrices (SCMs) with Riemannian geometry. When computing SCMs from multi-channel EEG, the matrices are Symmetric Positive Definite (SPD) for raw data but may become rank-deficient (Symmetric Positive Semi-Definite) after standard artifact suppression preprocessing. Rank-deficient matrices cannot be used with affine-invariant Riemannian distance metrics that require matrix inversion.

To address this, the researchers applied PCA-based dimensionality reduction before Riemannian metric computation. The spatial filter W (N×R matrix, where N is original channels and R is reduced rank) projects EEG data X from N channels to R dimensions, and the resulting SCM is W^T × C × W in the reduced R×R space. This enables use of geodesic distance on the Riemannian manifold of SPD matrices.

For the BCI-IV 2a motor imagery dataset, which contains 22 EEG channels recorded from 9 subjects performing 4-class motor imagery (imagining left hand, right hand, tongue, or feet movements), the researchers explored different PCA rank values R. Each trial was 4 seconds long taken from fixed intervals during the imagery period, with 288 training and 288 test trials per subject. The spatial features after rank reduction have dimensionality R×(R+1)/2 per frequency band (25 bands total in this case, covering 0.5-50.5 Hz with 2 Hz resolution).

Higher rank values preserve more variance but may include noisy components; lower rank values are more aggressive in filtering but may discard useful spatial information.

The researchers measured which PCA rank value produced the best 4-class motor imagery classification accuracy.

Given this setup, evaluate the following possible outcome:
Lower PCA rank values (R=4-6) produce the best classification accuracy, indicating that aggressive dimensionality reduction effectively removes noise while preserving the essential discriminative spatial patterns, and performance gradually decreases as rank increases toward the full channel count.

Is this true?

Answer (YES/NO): NO